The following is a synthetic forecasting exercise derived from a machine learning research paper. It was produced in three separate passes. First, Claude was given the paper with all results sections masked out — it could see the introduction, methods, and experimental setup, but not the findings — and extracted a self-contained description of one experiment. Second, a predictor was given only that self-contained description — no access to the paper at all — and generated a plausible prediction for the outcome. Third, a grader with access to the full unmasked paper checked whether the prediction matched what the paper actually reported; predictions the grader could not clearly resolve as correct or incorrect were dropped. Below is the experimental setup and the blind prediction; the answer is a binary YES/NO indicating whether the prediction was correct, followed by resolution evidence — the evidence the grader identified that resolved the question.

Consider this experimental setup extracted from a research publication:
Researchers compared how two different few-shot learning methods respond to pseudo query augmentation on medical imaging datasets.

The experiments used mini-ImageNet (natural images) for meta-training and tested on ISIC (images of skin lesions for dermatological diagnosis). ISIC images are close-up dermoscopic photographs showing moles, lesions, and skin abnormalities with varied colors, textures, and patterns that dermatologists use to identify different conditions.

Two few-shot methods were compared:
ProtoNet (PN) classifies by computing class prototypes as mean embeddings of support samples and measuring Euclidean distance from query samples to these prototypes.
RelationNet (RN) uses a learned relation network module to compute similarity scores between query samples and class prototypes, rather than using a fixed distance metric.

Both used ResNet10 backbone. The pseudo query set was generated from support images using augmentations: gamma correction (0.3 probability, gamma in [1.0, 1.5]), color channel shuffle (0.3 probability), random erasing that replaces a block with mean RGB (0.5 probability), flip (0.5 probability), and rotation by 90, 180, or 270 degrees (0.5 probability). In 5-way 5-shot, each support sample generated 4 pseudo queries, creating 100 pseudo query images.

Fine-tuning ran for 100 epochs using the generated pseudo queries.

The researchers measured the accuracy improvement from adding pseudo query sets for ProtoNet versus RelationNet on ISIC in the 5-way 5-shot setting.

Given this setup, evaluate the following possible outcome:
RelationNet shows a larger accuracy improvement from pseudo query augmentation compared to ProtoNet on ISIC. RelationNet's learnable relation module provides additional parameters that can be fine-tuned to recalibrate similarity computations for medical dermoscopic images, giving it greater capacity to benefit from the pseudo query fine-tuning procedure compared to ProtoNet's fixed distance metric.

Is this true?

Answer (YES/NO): YES